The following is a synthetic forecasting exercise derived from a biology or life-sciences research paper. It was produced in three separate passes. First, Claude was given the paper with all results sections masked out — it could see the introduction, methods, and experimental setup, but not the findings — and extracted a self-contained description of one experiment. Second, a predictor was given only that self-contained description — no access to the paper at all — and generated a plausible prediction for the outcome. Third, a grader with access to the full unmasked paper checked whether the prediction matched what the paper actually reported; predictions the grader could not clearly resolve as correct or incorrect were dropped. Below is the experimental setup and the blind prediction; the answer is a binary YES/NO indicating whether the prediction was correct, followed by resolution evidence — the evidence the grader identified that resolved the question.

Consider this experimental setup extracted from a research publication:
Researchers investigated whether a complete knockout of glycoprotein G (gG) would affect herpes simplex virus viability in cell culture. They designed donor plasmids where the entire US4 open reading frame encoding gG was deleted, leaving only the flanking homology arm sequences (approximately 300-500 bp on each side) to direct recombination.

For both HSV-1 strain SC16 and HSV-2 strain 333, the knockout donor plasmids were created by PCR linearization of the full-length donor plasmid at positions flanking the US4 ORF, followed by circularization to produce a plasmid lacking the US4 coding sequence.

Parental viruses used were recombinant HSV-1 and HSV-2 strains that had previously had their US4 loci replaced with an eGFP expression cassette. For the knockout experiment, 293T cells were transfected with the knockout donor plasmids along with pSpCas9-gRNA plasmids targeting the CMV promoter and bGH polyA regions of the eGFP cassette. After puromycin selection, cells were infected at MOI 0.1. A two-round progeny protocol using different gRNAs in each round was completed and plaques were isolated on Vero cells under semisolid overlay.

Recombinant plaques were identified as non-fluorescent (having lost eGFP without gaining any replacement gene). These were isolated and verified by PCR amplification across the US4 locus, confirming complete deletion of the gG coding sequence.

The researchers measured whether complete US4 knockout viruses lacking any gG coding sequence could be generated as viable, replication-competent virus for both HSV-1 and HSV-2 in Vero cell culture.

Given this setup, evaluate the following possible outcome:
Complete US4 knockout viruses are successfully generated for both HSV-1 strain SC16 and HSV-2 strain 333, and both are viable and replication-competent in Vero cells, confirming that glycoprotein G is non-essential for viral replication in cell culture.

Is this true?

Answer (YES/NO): YES